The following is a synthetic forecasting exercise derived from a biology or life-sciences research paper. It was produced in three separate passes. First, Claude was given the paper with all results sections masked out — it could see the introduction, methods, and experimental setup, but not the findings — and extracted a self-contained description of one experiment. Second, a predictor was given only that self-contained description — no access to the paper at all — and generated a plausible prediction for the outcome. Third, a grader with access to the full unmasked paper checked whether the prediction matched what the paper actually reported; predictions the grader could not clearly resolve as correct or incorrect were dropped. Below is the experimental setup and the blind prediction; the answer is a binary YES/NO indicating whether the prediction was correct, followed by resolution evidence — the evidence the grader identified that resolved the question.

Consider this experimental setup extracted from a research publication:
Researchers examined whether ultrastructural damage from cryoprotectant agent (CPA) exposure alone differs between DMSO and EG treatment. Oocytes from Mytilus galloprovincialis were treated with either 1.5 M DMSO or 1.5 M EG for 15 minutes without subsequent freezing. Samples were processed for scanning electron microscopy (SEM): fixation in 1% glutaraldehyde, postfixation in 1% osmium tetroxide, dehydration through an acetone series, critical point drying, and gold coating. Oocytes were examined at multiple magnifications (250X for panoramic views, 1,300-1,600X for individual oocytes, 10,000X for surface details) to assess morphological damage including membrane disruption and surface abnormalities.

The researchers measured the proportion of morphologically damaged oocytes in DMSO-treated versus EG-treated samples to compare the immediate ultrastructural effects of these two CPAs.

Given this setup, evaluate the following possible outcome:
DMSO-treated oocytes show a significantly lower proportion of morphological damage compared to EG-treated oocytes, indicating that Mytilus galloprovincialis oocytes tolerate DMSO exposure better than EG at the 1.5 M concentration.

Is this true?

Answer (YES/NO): NO